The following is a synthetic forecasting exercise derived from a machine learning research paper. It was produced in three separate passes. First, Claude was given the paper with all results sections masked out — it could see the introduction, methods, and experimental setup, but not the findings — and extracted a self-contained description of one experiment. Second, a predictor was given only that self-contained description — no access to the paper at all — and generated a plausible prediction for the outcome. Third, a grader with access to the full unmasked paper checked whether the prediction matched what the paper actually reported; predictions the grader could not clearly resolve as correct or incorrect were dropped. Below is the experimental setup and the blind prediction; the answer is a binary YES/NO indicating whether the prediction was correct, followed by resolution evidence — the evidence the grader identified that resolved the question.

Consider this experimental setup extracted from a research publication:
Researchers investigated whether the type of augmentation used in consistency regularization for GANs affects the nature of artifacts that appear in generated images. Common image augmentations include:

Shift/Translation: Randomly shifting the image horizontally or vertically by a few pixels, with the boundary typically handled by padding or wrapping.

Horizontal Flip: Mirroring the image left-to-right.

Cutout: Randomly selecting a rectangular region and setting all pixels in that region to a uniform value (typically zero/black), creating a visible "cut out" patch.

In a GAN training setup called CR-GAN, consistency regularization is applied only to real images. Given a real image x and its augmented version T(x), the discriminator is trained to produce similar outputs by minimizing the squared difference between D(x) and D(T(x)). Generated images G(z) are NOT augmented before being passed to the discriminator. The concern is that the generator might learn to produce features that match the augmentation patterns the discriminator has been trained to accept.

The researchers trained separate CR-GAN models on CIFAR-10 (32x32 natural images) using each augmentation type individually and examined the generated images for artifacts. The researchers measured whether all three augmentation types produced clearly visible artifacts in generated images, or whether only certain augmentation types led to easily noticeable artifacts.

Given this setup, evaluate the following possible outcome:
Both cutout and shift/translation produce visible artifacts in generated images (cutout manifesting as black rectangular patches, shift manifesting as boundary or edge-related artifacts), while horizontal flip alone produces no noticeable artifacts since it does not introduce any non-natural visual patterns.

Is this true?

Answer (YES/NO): NO